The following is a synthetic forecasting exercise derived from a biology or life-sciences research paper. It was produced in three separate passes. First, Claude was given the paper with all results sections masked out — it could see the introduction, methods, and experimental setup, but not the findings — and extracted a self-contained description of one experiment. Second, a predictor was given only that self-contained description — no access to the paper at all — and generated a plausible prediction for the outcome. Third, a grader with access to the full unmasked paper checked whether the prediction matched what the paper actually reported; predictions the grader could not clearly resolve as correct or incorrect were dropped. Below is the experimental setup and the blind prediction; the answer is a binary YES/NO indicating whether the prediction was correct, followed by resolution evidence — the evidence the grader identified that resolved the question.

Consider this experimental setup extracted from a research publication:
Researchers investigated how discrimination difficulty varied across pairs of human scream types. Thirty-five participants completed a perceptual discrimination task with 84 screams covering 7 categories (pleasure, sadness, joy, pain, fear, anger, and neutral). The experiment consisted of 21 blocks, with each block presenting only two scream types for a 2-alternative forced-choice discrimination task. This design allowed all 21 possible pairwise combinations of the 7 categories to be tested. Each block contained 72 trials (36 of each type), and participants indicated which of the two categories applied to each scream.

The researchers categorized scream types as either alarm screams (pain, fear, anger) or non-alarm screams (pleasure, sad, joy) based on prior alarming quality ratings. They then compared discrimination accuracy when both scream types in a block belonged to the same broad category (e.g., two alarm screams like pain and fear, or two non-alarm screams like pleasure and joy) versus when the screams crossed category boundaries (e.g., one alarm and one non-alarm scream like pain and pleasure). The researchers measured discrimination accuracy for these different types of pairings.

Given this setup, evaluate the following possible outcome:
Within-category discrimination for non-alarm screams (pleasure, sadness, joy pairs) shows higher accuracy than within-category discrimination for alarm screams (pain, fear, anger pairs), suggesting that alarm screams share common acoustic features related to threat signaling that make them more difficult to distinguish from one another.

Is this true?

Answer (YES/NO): YES